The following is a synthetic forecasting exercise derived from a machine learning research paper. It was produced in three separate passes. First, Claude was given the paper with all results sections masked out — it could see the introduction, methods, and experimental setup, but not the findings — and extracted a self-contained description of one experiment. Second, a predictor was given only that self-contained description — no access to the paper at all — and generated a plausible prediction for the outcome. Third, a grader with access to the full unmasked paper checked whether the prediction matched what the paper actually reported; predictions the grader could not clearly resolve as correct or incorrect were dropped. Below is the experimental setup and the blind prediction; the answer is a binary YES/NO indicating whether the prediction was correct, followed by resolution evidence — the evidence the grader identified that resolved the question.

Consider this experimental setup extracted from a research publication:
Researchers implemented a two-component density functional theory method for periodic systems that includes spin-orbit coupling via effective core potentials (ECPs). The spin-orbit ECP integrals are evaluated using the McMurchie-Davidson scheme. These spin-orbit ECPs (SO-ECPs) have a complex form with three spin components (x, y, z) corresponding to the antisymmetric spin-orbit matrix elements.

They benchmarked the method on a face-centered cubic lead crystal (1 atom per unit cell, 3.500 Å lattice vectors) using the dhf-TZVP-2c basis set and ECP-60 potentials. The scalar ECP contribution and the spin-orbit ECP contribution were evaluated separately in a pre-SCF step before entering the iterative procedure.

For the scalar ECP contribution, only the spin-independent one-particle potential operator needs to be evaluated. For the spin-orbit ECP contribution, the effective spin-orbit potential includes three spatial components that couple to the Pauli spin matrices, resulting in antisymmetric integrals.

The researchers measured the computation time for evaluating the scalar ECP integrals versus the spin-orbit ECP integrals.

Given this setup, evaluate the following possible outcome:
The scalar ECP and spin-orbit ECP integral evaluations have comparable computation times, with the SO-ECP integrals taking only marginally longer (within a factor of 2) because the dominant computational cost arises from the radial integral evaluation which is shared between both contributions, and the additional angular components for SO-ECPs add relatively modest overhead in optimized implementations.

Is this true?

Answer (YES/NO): NO